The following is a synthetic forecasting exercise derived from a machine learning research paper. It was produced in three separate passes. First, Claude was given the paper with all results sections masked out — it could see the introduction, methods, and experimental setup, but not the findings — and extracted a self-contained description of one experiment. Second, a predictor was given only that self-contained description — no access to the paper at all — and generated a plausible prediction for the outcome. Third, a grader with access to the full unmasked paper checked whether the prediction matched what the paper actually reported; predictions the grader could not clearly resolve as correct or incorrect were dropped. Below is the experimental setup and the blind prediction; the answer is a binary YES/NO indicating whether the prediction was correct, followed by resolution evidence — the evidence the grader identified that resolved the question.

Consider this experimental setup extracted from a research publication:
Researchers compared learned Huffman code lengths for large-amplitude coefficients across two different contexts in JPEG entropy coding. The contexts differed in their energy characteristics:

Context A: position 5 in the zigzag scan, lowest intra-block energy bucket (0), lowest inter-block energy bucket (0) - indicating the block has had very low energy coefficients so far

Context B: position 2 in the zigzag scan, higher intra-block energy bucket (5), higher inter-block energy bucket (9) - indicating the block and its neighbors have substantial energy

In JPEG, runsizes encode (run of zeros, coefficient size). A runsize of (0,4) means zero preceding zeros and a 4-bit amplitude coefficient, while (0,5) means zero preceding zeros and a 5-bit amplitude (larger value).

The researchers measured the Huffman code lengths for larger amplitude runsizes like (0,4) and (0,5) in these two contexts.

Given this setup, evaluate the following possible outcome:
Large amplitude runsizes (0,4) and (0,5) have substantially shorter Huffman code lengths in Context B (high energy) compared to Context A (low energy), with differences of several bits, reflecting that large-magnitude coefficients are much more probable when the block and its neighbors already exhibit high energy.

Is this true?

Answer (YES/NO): YES